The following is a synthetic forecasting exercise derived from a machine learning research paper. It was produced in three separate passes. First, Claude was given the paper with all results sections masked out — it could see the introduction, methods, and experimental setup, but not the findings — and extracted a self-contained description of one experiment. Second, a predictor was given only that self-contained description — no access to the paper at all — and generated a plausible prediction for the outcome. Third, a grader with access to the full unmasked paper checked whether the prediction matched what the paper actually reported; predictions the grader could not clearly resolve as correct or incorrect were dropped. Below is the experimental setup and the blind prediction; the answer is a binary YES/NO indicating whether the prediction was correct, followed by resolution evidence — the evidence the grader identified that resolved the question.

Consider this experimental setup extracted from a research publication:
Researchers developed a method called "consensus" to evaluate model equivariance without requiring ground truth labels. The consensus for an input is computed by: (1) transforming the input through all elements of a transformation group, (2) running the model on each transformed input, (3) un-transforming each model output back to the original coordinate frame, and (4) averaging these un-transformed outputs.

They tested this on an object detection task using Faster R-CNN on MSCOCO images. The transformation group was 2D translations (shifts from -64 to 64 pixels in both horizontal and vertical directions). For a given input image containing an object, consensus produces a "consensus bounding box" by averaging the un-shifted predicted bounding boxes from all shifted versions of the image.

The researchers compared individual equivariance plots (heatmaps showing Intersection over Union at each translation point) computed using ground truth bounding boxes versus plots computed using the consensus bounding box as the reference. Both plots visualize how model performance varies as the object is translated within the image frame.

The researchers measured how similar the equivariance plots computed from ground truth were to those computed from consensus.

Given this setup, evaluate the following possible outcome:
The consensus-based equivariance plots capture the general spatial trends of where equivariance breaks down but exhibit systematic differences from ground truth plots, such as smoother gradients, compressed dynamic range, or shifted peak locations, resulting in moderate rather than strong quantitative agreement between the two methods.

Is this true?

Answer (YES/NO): NO